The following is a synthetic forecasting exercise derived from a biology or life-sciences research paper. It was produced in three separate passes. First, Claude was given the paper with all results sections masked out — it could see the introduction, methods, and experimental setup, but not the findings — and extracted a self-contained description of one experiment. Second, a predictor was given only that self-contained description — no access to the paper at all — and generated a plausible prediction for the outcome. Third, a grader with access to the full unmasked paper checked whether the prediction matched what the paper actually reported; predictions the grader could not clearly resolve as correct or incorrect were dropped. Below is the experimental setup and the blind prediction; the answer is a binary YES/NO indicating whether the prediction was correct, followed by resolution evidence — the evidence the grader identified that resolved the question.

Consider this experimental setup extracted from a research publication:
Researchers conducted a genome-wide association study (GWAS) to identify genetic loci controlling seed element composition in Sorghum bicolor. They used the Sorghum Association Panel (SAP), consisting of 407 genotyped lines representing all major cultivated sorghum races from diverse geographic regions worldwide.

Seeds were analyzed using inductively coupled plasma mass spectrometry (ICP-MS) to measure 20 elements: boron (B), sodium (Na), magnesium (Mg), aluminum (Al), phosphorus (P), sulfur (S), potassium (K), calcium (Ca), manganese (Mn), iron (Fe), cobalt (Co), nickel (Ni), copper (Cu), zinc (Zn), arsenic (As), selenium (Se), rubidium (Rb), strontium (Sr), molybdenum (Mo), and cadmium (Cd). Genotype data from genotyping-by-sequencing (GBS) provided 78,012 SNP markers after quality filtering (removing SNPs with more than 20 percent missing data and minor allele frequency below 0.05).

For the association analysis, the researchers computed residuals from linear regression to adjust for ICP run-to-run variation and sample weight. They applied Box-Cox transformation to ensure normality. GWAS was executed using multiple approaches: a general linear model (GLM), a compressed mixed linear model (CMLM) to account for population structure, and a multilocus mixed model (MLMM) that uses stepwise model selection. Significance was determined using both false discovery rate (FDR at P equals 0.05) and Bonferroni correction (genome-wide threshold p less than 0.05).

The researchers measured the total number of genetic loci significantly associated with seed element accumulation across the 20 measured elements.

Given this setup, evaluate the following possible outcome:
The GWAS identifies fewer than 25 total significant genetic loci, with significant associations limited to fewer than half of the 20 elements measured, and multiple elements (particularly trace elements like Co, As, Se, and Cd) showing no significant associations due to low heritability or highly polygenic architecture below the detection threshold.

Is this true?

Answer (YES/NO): NO